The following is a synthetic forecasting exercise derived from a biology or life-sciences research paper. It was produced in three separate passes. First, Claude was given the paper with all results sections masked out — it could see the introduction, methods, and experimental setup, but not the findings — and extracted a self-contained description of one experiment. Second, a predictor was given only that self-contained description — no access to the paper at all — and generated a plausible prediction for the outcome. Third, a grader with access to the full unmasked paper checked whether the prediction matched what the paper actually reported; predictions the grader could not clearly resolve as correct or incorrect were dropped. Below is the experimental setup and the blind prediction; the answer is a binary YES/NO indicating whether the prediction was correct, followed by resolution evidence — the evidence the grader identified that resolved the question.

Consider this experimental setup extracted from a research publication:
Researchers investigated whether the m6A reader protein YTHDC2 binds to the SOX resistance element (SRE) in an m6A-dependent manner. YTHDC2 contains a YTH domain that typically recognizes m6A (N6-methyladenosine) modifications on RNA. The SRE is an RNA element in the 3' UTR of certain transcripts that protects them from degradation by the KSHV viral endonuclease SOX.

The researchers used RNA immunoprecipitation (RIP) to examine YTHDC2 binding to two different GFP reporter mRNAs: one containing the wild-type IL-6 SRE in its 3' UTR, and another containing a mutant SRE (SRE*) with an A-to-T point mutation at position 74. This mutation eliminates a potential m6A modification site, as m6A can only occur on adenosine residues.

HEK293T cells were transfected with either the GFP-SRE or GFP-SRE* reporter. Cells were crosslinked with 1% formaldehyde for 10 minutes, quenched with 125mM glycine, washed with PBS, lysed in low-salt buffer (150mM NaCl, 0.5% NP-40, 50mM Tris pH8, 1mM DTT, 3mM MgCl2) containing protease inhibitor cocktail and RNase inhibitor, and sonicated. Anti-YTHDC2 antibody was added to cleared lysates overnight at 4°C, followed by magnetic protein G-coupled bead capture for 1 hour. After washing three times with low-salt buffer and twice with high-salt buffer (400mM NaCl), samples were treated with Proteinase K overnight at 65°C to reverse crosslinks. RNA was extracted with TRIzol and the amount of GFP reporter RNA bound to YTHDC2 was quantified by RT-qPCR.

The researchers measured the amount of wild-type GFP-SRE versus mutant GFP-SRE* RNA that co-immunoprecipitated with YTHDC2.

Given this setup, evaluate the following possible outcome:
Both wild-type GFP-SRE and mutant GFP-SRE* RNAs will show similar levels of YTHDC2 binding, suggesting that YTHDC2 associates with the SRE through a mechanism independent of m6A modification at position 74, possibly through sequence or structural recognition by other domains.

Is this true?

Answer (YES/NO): NO